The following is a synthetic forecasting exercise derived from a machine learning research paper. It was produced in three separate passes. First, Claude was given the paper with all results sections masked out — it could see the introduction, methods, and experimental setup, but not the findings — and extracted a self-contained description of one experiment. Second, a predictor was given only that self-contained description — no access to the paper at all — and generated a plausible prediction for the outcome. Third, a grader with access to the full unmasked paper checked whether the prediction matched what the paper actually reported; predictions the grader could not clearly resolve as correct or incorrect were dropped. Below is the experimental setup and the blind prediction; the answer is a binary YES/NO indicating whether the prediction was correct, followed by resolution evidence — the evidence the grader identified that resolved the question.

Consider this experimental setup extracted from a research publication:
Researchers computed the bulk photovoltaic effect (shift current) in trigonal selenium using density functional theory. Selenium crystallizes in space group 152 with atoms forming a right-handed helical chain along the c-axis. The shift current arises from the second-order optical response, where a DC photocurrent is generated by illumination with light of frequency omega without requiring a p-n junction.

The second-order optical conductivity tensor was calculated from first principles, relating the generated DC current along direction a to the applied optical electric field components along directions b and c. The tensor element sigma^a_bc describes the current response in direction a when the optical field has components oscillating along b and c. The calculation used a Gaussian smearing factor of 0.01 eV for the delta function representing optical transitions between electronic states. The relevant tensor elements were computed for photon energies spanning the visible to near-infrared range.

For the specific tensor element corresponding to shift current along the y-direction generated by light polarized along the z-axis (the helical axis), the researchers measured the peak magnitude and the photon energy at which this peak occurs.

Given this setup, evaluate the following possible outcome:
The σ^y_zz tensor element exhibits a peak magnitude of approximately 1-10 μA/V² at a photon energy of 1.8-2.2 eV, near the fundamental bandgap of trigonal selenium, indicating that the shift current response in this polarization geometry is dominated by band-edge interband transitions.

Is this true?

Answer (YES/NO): NO